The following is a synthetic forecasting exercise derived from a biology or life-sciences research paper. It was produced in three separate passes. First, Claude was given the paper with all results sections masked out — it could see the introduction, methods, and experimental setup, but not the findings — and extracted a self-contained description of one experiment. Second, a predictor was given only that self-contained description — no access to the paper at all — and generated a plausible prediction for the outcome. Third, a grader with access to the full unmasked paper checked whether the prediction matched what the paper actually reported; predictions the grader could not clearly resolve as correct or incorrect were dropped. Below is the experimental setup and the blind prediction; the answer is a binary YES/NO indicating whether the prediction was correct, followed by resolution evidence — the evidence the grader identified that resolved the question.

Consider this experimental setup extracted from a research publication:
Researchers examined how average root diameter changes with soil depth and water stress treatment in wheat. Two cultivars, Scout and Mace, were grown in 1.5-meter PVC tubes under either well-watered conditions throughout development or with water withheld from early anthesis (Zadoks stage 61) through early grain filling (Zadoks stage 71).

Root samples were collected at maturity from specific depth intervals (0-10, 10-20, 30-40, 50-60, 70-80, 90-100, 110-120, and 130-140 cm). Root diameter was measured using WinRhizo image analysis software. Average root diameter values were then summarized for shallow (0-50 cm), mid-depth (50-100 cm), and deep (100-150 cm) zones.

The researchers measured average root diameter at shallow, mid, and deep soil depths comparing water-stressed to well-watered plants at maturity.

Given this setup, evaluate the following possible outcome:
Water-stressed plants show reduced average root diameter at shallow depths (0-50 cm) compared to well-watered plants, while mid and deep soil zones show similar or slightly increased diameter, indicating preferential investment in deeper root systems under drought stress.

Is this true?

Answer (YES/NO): NO